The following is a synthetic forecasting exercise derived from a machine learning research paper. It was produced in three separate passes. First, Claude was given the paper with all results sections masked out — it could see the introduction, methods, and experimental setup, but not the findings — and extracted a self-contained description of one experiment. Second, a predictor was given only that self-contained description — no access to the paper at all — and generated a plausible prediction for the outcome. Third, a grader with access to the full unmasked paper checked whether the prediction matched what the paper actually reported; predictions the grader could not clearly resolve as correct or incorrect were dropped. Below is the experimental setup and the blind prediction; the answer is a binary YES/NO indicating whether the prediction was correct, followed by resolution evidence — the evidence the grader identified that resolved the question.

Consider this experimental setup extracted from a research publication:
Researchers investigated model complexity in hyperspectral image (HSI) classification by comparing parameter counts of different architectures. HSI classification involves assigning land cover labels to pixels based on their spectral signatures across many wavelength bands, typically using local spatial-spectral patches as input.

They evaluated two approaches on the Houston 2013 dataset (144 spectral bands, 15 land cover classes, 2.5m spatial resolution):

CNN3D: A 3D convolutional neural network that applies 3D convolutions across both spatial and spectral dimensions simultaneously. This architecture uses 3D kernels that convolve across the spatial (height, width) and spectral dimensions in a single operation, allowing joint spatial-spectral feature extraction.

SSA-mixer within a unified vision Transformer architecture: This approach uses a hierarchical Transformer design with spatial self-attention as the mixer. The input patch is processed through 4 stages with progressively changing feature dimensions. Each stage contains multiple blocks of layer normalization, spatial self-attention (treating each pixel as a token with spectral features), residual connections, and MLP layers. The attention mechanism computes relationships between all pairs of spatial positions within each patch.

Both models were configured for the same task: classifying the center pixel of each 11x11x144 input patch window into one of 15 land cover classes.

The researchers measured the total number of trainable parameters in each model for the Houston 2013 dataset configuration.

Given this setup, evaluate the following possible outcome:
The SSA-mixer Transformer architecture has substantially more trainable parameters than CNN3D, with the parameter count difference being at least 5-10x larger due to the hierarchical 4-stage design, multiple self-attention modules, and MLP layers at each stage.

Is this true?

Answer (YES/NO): NO